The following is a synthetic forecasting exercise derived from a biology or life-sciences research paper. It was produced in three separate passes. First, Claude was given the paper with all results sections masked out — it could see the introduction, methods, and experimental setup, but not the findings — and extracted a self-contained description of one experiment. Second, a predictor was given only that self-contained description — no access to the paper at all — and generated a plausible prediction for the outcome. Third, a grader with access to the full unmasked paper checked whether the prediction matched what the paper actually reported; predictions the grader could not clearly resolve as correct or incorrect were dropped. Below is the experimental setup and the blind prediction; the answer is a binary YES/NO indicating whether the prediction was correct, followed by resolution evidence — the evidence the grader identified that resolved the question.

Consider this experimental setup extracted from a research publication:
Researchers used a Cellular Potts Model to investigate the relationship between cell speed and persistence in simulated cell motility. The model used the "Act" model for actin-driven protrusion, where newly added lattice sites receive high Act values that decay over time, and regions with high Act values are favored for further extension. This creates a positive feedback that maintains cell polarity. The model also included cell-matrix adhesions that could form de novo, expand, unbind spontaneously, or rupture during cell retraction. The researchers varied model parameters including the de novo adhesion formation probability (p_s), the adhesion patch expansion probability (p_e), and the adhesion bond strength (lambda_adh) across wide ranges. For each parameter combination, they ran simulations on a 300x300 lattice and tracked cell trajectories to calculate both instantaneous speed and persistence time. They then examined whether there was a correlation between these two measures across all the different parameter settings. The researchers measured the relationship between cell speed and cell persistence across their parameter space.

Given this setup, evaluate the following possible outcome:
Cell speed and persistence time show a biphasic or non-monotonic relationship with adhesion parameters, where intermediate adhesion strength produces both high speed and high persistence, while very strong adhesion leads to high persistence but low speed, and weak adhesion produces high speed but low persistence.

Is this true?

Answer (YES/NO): NO